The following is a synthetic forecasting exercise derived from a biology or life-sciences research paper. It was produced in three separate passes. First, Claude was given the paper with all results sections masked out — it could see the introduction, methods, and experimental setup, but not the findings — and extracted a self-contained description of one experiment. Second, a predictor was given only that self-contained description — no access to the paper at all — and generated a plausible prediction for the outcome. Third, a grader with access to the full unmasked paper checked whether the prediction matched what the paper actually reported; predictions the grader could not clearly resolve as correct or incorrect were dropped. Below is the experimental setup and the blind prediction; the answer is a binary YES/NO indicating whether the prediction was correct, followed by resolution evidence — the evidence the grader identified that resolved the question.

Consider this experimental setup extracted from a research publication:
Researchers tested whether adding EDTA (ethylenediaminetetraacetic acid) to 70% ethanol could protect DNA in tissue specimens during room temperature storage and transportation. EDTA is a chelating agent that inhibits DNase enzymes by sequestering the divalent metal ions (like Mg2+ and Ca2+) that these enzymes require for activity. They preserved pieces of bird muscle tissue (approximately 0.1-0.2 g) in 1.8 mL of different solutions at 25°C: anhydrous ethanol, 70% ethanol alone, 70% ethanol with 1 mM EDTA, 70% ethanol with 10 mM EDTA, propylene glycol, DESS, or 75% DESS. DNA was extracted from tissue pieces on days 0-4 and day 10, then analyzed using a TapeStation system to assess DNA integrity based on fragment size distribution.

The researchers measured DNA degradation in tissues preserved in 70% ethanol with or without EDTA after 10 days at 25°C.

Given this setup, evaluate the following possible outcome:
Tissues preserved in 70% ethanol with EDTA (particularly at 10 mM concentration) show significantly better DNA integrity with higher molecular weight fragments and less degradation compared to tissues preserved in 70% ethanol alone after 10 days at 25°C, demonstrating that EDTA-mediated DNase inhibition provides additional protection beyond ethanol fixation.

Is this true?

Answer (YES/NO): YES